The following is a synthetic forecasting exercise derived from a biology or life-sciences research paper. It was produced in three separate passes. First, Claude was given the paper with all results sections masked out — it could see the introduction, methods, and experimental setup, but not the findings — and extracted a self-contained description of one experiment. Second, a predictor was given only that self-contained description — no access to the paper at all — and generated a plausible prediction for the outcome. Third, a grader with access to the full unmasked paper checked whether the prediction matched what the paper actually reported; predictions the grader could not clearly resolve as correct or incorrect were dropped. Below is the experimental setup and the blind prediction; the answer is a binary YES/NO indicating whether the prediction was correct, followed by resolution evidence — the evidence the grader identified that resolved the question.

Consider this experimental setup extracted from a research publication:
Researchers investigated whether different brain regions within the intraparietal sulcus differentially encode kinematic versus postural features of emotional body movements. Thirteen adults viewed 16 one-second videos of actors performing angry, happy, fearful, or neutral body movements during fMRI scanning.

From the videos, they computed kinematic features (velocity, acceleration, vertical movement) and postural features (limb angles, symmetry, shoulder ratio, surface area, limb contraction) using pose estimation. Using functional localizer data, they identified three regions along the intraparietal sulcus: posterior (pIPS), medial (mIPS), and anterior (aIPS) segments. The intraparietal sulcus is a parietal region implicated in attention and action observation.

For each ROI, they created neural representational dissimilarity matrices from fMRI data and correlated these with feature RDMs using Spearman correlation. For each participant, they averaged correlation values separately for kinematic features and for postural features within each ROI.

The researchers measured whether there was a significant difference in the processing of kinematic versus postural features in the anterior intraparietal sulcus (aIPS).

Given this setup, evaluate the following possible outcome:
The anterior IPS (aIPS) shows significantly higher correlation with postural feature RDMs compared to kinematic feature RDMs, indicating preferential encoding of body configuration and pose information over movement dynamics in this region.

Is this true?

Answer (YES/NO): NO